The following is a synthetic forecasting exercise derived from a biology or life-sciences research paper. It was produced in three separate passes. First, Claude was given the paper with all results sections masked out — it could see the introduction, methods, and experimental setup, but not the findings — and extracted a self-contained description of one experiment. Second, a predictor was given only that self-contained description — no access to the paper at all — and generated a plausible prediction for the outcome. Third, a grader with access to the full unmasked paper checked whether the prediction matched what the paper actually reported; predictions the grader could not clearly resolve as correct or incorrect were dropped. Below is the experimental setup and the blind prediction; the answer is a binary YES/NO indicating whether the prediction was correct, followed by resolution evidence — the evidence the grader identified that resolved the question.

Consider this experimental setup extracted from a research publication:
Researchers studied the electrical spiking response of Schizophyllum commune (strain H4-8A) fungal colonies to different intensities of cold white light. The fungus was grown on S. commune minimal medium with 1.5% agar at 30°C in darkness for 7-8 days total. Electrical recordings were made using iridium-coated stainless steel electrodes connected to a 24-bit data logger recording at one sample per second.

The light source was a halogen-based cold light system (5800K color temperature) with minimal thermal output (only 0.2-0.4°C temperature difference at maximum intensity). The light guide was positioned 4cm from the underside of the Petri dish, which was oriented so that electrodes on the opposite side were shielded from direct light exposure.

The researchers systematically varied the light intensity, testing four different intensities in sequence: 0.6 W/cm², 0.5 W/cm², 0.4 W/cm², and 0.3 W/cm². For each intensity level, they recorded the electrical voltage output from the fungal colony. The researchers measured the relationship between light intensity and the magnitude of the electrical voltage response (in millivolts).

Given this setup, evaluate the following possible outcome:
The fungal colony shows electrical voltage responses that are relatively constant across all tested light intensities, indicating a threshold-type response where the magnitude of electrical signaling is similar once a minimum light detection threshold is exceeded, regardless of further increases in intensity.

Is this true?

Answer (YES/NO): NO